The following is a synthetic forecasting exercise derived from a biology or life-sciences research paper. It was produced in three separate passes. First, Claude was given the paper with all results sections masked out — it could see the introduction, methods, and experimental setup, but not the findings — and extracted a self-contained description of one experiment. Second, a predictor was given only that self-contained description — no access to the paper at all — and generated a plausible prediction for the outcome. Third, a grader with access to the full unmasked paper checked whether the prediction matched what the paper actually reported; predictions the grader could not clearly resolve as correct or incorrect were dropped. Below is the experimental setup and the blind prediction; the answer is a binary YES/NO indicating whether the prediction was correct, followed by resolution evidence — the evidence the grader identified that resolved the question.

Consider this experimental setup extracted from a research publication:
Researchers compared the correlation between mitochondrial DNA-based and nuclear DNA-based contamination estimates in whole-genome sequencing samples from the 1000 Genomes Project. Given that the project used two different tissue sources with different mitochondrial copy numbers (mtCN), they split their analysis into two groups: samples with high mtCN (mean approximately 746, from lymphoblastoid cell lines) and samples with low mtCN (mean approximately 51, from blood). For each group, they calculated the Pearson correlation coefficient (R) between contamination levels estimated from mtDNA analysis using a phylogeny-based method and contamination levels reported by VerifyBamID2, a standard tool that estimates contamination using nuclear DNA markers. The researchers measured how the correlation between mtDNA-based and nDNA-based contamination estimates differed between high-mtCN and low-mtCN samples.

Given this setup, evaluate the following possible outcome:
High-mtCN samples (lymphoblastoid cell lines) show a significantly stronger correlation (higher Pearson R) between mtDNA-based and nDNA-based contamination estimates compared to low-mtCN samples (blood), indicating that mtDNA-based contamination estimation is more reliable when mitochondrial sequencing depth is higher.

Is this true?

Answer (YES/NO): YES